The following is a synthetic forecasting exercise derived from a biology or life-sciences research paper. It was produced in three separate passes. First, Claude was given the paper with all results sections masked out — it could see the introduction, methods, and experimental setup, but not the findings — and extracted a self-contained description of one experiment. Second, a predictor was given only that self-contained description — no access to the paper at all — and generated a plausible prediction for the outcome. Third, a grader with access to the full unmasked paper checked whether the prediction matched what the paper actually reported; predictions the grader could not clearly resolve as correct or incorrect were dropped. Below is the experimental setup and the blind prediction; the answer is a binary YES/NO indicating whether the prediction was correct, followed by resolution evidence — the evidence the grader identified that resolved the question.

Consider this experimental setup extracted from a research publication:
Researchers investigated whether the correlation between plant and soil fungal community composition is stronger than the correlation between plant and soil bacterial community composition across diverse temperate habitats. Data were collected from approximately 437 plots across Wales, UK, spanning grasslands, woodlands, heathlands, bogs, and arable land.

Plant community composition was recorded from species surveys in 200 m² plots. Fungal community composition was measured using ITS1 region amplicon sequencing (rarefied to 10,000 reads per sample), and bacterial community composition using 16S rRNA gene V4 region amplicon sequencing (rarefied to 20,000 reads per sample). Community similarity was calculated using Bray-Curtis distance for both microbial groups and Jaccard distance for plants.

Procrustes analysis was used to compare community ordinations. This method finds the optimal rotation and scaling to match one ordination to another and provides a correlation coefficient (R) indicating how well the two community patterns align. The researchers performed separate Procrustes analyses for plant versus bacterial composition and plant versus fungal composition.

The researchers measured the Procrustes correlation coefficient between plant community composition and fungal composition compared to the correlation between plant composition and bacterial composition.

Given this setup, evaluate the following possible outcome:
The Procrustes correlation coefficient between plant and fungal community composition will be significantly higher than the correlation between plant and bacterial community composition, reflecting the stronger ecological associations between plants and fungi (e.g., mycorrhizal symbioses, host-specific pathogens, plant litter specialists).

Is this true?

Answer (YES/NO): NO